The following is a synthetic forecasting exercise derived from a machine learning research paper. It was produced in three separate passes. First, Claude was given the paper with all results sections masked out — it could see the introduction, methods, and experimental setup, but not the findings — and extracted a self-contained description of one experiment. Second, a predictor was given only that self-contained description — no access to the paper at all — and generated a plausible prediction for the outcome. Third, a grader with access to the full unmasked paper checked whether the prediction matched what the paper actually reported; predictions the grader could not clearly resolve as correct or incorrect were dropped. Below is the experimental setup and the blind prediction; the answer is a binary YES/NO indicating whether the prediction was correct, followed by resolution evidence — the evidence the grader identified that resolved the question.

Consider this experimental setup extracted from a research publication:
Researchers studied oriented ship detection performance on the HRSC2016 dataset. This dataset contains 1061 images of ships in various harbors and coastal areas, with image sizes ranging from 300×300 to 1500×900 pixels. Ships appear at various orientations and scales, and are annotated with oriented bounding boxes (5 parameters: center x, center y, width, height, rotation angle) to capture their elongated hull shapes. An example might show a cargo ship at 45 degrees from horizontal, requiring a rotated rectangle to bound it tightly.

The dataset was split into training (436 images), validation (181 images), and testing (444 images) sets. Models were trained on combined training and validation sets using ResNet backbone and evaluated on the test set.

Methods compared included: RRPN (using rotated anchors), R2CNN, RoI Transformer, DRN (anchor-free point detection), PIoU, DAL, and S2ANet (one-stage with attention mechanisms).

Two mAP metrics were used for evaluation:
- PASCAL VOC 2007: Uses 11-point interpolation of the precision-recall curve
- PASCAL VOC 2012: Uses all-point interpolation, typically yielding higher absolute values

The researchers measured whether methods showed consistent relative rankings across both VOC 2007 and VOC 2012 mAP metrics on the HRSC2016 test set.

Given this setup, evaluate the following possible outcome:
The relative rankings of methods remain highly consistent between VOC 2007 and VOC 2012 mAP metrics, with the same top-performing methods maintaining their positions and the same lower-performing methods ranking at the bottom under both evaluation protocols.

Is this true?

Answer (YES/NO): YES